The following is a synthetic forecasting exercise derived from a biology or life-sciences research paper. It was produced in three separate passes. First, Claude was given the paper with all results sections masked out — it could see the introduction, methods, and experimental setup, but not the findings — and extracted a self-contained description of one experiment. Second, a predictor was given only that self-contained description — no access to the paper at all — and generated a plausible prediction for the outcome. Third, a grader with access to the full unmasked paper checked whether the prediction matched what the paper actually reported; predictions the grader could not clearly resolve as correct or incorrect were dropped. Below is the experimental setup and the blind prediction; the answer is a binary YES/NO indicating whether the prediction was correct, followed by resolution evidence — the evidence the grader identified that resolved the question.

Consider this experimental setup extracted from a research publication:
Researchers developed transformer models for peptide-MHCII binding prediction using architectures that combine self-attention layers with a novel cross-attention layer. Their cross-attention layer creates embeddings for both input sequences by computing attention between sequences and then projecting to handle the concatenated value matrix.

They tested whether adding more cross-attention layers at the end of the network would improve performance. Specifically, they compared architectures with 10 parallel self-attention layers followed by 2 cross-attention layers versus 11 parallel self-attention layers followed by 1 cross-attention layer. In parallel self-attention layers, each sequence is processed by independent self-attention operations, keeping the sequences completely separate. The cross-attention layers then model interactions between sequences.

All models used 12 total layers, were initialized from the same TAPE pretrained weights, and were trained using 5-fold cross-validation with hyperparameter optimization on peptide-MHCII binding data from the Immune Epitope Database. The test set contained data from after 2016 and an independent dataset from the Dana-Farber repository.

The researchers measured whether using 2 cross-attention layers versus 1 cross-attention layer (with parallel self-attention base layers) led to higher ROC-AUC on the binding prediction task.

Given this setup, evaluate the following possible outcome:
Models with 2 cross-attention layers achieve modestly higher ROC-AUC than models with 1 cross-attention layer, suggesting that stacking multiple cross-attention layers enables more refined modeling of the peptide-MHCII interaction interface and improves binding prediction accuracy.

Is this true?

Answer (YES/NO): NO